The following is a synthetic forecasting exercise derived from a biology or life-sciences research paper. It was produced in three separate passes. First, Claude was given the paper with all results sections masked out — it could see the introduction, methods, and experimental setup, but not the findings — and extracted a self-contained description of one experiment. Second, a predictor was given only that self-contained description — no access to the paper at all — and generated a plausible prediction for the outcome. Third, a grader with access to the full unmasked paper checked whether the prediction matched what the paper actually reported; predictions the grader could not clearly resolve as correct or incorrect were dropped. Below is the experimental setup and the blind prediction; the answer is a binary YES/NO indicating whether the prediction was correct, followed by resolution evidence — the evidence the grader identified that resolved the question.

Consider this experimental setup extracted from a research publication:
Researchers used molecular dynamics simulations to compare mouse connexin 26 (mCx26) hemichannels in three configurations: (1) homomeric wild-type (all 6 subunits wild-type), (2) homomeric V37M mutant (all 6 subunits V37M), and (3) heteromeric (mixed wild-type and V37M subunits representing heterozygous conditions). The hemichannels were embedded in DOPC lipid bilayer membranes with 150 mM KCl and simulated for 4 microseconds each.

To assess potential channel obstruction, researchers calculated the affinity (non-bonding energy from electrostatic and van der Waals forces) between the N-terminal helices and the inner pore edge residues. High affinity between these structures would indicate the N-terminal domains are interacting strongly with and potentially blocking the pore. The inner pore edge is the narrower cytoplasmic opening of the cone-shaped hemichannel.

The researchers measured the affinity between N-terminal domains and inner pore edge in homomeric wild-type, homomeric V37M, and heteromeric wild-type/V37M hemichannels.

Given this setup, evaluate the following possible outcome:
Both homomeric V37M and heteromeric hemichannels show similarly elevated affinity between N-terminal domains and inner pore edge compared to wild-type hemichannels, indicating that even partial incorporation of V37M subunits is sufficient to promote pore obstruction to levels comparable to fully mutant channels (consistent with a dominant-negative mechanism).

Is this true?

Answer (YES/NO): NO